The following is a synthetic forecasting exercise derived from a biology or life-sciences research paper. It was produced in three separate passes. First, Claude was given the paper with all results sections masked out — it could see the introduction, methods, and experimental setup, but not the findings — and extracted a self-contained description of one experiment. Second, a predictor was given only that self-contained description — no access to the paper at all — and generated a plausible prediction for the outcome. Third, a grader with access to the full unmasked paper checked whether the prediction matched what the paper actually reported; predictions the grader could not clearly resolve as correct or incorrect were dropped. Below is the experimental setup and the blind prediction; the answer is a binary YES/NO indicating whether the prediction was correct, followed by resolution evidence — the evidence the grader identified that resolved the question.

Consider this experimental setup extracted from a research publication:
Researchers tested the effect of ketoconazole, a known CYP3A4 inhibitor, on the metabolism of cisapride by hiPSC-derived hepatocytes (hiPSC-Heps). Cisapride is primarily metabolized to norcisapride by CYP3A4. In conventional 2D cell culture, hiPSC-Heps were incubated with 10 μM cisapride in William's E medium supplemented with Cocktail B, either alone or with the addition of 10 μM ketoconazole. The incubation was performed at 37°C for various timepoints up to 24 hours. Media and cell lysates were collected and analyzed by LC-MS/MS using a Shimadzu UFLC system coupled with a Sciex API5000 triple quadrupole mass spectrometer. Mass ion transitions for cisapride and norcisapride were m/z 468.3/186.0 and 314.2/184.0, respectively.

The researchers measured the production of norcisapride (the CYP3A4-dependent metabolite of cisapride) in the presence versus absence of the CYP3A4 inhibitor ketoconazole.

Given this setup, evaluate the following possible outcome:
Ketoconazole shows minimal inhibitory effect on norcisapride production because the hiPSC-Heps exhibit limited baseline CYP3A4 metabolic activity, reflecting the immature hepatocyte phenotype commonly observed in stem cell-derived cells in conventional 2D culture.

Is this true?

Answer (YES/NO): NO